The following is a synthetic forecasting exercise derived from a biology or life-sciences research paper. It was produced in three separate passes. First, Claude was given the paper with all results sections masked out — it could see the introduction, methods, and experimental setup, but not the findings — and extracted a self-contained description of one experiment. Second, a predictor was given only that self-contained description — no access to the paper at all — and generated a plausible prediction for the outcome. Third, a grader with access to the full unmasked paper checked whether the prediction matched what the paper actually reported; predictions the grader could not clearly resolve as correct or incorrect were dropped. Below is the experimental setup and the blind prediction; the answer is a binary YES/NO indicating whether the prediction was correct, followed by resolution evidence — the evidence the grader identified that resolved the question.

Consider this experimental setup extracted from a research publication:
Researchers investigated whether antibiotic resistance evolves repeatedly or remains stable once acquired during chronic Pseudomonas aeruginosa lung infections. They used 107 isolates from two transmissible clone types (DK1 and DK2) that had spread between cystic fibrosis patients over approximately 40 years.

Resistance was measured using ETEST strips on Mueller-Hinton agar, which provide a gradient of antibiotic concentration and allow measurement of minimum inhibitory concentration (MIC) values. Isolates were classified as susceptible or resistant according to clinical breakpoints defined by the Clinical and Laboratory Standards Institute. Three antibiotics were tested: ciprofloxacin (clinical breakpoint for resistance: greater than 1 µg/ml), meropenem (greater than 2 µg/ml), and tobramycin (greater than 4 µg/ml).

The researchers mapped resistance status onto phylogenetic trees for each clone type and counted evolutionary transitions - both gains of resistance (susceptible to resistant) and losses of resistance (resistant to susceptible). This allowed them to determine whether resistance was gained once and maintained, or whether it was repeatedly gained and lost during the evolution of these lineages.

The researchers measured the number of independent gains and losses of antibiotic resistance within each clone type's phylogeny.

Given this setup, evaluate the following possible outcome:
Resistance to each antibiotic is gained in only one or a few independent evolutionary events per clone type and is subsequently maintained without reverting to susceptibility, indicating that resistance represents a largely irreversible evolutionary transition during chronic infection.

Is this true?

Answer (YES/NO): NO